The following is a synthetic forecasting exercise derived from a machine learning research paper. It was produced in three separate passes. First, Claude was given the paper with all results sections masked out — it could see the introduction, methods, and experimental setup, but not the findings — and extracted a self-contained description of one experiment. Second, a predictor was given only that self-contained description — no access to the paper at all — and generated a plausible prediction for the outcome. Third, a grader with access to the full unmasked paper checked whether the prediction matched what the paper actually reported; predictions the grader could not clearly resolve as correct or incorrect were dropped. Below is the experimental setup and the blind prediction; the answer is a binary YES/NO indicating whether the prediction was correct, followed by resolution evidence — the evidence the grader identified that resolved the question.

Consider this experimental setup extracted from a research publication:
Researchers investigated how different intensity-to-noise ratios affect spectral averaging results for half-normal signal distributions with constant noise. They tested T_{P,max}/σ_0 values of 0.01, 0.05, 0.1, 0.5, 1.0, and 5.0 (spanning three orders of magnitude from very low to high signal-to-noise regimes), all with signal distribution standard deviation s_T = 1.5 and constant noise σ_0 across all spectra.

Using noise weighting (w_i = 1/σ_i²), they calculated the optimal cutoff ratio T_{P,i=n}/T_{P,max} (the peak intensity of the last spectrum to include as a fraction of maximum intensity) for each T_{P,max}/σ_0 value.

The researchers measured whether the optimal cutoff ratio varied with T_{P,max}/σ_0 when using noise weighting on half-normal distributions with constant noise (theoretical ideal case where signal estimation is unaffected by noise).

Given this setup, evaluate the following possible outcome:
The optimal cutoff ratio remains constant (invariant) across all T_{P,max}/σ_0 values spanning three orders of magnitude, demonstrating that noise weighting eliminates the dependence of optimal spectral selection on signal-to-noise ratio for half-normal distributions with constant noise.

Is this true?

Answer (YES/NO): YES